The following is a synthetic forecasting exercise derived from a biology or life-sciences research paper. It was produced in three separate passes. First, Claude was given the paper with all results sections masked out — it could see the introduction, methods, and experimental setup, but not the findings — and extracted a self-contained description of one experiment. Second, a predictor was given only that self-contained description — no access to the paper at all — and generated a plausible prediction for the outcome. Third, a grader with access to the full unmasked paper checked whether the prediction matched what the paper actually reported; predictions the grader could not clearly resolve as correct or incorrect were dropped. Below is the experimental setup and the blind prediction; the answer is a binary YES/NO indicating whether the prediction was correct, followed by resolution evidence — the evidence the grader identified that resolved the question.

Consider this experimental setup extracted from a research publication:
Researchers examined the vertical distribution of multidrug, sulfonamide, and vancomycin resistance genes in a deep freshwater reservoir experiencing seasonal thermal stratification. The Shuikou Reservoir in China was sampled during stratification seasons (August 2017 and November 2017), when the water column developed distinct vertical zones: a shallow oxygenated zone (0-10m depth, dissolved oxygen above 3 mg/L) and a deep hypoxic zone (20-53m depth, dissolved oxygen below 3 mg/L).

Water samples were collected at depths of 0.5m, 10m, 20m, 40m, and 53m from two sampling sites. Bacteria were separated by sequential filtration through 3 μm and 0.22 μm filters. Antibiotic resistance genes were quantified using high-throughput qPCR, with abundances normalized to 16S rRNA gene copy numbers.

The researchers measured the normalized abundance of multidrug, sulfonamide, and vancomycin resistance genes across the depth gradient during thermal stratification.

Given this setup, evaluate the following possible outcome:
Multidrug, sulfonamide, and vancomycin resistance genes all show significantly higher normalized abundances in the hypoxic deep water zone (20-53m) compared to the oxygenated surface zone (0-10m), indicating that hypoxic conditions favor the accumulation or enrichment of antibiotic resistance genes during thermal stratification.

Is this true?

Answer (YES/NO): YES